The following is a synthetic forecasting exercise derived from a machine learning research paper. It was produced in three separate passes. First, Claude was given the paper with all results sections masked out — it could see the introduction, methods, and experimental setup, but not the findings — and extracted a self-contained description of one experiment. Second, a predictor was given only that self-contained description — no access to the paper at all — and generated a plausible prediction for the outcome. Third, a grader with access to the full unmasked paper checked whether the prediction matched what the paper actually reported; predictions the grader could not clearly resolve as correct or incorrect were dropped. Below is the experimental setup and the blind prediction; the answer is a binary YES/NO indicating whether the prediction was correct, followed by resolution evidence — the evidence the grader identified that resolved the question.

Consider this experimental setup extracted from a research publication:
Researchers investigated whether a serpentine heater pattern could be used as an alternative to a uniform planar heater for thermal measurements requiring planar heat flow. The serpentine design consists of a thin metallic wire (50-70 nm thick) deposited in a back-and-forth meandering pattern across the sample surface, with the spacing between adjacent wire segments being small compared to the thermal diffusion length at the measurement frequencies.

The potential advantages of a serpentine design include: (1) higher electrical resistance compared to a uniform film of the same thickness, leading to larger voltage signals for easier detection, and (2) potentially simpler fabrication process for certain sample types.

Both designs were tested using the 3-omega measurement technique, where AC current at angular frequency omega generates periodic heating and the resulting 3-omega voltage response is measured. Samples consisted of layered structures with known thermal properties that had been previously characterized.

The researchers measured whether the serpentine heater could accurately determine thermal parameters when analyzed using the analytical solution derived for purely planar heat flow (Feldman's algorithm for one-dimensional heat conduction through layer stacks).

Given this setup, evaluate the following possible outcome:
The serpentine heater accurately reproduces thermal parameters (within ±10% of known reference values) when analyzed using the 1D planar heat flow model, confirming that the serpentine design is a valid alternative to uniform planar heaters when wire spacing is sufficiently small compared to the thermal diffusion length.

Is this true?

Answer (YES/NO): NO